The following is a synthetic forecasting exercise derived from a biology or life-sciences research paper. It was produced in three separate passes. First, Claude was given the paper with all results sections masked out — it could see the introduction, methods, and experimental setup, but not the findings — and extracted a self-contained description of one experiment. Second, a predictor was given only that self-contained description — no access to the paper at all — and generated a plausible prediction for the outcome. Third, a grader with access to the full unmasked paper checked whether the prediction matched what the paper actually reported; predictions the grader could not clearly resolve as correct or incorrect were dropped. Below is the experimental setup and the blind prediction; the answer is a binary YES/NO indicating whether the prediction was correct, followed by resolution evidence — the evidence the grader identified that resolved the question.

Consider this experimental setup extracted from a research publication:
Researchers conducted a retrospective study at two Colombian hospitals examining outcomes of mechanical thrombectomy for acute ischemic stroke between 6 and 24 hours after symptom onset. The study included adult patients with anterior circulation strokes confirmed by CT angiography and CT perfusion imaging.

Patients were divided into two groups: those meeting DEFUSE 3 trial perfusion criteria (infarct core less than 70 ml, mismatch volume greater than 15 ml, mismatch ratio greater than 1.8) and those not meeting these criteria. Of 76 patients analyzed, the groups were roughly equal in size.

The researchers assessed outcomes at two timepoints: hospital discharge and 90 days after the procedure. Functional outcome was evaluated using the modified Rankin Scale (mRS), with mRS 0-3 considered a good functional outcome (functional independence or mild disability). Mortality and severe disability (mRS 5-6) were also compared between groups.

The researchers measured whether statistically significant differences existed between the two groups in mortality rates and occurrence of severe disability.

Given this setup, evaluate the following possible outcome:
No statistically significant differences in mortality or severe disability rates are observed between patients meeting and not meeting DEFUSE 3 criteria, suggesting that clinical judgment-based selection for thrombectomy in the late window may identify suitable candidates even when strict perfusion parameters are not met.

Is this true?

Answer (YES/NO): YES